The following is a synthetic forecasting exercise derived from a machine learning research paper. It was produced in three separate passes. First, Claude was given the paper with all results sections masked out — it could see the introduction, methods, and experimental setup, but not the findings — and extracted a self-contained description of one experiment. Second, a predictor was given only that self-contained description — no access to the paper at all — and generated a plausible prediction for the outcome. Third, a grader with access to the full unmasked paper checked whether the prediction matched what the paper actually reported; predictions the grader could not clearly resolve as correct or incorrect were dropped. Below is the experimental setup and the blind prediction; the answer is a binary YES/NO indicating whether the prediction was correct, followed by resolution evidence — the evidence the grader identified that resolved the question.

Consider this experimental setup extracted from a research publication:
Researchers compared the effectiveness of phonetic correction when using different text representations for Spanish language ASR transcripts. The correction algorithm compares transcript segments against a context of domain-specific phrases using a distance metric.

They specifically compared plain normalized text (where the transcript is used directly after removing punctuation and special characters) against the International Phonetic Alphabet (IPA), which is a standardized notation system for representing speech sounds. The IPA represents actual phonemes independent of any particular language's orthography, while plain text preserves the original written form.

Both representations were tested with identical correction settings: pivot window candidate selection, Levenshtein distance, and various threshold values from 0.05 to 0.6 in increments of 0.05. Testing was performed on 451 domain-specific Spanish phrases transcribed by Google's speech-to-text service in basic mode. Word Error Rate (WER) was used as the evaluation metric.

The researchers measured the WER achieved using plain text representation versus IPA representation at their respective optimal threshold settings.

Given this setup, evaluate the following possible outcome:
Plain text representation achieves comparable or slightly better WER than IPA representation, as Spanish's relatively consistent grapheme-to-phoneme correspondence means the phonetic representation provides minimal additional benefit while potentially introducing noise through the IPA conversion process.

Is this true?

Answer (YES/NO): NO